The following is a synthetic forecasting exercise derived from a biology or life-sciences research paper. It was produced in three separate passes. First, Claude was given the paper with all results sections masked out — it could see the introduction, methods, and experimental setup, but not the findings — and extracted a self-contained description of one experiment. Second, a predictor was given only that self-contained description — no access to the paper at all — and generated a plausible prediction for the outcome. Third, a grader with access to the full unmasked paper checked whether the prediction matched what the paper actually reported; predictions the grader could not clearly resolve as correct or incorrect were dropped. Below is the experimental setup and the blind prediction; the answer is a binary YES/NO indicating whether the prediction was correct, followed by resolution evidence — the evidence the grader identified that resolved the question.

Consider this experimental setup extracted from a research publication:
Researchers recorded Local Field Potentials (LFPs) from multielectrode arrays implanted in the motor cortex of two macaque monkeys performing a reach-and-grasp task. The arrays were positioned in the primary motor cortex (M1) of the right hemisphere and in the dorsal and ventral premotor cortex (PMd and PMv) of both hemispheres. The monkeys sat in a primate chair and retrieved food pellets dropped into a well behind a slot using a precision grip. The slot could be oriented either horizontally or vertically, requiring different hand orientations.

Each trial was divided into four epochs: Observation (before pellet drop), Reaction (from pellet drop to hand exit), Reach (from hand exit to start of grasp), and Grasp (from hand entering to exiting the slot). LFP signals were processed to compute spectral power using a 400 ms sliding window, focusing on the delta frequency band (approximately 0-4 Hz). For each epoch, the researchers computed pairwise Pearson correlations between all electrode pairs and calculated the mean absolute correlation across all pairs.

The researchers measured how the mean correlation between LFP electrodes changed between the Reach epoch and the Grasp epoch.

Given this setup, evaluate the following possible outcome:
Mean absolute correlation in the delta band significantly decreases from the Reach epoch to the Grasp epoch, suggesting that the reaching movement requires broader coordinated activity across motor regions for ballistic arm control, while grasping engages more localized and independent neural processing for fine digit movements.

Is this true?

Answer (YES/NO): YES